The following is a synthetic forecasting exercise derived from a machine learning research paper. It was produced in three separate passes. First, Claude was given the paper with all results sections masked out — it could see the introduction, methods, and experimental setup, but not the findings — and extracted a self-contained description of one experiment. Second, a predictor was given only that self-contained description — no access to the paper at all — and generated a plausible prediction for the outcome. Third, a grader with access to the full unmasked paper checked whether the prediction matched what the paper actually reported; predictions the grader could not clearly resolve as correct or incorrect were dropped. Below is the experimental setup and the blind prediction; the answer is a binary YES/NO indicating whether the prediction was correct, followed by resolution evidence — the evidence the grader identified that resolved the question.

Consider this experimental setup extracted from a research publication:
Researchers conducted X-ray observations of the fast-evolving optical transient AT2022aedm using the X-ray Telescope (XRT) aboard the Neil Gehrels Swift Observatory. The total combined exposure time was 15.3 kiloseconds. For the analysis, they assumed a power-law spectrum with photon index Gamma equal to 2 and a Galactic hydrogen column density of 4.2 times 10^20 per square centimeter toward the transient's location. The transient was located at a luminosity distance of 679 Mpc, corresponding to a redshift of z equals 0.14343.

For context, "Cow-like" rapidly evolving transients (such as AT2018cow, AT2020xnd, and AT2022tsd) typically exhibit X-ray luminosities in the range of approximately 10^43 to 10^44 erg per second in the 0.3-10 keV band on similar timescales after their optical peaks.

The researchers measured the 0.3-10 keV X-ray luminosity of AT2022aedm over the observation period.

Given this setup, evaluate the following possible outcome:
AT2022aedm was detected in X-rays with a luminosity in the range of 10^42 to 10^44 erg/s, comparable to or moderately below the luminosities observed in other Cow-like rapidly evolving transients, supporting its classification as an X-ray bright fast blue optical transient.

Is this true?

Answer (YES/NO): NO